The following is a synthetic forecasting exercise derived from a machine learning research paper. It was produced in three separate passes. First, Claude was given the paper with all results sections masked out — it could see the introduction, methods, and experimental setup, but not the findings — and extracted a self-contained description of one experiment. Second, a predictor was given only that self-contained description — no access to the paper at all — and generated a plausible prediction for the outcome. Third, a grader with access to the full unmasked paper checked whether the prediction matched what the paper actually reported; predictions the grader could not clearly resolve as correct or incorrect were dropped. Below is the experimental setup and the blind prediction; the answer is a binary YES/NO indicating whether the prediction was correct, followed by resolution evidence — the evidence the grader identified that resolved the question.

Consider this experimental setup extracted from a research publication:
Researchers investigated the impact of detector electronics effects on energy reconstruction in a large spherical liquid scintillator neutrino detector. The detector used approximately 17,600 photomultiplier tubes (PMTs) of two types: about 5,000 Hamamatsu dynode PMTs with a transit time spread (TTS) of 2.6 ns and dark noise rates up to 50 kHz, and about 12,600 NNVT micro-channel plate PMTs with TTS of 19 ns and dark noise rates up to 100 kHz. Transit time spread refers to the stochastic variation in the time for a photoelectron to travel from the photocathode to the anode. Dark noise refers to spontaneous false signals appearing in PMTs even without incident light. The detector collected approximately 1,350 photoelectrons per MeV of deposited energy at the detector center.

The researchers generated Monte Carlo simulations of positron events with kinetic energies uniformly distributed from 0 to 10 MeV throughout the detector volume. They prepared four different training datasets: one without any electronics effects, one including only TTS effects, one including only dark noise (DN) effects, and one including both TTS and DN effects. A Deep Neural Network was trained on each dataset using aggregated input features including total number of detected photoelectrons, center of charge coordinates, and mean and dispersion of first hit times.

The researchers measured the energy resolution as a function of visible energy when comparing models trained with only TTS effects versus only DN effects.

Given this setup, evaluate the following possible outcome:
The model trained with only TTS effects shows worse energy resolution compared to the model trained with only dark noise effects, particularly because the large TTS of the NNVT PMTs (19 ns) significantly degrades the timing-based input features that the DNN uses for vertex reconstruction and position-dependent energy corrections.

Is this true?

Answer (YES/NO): NO